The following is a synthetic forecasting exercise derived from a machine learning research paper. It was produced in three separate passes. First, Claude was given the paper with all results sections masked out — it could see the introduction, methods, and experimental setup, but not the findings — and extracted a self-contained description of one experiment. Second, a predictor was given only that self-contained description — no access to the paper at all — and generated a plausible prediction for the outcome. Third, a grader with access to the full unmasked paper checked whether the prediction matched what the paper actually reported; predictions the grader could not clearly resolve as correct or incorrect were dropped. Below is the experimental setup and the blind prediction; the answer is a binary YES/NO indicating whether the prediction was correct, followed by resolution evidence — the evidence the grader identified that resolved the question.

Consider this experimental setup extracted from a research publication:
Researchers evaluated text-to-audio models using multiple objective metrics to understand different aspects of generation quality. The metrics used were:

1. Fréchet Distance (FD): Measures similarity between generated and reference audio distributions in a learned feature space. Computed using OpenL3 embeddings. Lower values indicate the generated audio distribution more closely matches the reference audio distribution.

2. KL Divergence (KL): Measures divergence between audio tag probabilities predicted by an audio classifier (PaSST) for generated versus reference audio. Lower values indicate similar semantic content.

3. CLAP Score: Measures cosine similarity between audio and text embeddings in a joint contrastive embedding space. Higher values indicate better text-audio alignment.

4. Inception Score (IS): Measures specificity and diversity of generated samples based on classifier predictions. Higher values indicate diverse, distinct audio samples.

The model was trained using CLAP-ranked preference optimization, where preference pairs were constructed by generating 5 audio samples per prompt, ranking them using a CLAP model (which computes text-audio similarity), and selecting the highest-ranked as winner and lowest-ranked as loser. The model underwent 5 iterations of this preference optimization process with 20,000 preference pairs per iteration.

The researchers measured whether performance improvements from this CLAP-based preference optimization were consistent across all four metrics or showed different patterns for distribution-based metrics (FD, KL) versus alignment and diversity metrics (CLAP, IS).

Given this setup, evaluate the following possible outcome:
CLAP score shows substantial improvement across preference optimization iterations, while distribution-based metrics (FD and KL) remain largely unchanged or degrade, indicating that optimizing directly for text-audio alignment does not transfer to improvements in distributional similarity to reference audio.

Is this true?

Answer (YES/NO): NO